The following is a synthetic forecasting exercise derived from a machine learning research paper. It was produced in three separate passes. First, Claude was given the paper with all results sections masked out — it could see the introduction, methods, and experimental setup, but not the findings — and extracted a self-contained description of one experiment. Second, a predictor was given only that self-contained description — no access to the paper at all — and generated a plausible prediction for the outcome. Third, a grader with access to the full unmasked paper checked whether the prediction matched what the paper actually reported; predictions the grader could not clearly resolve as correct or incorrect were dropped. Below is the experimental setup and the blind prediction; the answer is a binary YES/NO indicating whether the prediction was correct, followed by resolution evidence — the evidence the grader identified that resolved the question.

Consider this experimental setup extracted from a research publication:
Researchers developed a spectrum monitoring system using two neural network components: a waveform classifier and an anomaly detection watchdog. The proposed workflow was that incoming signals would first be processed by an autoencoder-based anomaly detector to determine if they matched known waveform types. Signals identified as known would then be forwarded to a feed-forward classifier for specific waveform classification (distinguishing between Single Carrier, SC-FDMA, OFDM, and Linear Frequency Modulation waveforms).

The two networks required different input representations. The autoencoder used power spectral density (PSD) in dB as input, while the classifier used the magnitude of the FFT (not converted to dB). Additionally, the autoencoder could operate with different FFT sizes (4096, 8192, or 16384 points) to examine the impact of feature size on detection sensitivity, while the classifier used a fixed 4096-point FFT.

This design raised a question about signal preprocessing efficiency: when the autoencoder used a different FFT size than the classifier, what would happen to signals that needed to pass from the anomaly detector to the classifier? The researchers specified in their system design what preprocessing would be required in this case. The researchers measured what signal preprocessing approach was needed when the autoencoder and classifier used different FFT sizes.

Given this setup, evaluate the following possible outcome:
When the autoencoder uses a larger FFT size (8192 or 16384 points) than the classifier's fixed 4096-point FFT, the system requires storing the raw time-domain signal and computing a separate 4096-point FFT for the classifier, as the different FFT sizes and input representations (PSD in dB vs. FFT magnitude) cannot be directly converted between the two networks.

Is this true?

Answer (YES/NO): YES